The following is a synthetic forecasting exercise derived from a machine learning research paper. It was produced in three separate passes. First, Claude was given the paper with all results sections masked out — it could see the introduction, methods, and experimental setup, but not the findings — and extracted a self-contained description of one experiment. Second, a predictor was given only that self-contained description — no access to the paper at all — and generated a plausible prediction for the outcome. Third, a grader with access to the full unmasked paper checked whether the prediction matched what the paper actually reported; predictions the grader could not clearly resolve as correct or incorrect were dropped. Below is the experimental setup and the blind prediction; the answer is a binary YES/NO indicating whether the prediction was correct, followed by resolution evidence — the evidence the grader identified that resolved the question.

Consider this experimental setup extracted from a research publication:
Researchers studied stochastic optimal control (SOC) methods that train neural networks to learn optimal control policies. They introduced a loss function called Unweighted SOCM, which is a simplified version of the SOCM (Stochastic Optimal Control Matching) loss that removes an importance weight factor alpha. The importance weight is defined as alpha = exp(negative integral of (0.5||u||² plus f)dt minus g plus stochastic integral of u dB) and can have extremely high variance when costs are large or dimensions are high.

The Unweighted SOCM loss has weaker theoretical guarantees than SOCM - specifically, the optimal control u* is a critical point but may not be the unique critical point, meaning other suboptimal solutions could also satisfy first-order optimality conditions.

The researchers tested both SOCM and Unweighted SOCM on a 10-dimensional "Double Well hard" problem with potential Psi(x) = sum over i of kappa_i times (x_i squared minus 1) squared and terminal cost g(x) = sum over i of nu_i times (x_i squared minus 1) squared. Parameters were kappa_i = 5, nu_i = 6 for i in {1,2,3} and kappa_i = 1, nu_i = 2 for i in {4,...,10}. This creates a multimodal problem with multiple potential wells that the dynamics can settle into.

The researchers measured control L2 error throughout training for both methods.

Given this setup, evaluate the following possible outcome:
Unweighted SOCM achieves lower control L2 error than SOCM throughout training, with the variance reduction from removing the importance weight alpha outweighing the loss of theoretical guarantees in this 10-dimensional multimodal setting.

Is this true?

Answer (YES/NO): NO